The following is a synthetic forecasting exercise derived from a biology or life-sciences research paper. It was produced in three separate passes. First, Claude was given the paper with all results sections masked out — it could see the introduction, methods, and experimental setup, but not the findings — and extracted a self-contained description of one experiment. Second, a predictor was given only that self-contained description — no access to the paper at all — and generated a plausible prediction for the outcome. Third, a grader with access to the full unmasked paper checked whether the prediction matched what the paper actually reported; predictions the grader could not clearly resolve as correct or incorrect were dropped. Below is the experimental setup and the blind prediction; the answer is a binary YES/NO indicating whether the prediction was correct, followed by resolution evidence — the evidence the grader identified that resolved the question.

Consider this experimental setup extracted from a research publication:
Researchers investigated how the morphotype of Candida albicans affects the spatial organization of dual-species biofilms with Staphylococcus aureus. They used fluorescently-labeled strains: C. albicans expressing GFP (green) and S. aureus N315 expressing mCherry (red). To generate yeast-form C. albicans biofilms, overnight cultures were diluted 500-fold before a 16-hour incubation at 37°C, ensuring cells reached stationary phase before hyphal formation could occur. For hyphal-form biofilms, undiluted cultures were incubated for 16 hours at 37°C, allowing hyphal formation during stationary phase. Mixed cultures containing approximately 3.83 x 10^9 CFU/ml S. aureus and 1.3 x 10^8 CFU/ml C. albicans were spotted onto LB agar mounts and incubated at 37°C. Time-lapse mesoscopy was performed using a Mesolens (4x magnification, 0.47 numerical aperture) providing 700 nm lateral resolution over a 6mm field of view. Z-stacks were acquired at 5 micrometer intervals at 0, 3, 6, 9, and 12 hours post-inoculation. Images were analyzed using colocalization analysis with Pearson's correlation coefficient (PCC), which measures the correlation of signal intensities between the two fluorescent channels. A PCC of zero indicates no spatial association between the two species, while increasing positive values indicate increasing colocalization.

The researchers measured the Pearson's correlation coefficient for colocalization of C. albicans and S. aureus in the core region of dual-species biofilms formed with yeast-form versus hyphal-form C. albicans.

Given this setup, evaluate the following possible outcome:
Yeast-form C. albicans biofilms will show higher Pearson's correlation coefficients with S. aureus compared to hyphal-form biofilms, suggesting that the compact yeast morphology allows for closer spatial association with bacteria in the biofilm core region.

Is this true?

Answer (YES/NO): NO